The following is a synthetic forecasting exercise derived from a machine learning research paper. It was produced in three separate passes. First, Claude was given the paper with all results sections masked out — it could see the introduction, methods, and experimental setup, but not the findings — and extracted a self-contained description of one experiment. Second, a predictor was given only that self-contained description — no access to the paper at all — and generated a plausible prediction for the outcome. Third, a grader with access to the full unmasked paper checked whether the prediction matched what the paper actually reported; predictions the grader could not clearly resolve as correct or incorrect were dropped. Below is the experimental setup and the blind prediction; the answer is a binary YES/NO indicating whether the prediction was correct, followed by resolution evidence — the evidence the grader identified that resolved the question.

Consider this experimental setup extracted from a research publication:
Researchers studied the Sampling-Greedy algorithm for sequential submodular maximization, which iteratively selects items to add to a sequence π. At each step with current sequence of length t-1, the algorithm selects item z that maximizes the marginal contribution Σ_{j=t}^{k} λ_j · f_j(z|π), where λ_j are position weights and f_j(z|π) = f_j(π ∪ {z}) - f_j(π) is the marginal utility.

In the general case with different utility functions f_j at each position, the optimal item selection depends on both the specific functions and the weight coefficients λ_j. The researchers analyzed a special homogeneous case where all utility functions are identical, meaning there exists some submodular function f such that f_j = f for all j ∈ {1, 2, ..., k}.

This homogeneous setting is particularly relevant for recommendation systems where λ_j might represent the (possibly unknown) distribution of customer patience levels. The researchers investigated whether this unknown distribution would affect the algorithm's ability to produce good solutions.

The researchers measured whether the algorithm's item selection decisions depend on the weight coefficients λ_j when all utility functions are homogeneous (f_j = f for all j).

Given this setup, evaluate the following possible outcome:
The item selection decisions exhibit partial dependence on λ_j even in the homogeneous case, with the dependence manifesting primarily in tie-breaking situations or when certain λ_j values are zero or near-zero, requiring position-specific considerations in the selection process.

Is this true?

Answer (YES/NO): NO